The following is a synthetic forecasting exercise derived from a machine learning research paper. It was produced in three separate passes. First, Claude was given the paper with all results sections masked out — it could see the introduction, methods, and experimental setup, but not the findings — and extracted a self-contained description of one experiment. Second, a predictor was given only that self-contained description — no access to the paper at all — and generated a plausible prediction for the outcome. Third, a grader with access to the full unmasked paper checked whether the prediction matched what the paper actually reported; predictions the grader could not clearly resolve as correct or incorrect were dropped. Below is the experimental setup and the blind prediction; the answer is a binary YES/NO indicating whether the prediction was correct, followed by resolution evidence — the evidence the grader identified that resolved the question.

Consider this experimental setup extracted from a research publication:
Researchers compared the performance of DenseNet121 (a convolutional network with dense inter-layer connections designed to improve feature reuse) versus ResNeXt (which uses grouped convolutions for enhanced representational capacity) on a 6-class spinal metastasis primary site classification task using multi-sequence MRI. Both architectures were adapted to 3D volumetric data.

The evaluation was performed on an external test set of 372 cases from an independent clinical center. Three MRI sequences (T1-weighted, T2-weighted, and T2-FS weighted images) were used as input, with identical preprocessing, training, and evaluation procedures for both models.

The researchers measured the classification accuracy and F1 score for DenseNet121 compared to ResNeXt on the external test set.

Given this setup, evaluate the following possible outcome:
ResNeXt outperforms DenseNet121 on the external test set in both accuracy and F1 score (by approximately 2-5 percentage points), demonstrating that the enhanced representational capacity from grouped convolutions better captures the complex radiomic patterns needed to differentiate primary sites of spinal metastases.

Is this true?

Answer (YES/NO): NO